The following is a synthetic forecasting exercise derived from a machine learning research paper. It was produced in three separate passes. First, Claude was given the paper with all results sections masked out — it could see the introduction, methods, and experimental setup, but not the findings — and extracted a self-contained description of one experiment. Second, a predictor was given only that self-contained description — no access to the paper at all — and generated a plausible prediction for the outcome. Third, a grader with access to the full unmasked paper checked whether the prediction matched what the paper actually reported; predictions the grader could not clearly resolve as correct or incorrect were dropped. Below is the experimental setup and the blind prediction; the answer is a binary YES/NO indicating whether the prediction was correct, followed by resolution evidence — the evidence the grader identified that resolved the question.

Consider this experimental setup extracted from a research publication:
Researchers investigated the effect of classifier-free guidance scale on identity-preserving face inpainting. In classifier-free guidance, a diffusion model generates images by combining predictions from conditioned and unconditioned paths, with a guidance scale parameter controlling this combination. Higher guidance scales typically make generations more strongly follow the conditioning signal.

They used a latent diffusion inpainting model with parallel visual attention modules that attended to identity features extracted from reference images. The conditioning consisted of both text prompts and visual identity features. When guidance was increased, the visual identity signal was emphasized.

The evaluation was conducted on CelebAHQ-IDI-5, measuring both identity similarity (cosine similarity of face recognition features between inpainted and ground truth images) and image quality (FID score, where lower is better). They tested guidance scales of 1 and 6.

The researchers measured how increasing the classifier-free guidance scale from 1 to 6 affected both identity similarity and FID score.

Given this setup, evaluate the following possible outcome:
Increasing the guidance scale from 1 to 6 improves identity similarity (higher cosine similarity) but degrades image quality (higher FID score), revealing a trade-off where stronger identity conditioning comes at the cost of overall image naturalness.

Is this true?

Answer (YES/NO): YES